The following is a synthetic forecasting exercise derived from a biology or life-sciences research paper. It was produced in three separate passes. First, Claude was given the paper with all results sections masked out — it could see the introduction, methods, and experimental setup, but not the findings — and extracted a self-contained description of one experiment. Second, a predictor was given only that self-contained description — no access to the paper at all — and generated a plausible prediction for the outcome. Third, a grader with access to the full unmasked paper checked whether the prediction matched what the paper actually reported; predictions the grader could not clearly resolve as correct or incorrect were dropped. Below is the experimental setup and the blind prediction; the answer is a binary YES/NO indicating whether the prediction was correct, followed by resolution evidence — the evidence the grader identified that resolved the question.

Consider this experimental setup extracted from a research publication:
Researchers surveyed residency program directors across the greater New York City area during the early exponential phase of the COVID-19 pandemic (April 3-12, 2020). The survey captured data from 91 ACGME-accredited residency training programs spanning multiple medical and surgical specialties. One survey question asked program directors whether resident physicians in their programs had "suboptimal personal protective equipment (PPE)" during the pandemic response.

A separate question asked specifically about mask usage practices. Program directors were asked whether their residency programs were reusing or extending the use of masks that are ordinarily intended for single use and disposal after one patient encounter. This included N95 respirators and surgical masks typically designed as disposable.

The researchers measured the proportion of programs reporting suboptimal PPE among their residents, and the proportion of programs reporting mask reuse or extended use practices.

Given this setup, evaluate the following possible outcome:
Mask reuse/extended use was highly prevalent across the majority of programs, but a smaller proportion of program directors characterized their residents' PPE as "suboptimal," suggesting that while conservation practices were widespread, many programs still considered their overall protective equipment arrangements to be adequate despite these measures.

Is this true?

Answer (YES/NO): YES